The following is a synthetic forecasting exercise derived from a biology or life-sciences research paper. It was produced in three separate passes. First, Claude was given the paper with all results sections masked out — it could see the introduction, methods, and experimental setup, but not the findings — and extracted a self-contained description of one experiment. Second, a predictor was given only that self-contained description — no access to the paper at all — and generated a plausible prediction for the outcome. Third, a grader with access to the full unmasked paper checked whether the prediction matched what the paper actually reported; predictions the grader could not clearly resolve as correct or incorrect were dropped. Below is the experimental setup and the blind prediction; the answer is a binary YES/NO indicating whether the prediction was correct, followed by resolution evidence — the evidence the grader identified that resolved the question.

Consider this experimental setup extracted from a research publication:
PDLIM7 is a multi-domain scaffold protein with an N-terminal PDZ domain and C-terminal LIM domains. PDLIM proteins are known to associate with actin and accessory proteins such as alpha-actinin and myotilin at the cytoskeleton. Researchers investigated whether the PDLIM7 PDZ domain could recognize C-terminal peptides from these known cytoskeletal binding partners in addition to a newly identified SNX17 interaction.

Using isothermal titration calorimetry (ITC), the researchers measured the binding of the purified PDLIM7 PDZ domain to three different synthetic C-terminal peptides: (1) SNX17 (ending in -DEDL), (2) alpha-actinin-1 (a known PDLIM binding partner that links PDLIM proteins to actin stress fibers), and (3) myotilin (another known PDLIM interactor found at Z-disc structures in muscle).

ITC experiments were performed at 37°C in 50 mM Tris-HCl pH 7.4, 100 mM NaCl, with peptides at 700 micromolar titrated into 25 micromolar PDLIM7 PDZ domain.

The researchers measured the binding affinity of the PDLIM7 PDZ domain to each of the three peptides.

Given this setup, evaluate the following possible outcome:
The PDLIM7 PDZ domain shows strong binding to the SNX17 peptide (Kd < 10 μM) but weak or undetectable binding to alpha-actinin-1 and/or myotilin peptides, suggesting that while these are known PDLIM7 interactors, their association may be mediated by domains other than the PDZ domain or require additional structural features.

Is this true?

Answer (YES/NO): NO